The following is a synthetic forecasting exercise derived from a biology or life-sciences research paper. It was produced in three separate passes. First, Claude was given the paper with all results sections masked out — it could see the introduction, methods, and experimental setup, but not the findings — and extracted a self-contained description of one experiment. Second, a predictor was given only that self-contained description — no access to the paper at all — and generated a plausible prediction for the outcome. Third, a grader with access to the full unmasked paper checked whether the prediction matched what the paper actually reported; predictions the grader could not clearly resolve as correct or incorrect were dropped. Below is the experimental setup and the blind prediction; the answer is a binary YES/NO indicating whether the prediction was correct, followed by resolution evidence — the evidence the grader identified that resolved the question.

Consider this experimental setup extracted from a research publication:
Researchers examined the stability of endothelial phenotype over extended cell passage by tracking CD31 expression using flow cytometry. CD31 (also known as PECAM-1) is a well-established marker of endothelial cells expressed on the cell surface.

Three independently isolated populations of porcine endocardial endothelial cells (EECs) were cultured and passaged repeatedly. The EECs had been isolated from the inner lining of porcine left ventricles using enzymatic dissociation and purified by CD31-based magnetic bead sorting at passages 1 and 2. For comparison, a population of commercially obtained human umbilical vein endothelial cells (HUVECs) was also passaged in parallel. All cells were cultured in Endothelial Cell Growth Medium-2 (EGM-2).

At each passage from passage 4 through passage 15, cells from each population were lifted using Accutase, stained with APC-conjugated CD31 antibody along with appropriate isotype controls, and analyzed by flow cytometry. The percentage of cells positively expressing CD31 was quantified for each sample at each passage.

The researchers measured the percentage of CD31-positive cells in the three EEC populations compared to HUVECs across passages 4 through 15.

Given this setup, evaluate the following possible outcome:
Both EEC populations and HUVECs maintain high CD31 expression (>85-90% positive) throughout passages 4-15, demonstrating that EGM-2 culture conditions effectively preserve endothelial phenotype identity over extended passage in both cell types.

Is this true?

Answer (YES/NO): NO